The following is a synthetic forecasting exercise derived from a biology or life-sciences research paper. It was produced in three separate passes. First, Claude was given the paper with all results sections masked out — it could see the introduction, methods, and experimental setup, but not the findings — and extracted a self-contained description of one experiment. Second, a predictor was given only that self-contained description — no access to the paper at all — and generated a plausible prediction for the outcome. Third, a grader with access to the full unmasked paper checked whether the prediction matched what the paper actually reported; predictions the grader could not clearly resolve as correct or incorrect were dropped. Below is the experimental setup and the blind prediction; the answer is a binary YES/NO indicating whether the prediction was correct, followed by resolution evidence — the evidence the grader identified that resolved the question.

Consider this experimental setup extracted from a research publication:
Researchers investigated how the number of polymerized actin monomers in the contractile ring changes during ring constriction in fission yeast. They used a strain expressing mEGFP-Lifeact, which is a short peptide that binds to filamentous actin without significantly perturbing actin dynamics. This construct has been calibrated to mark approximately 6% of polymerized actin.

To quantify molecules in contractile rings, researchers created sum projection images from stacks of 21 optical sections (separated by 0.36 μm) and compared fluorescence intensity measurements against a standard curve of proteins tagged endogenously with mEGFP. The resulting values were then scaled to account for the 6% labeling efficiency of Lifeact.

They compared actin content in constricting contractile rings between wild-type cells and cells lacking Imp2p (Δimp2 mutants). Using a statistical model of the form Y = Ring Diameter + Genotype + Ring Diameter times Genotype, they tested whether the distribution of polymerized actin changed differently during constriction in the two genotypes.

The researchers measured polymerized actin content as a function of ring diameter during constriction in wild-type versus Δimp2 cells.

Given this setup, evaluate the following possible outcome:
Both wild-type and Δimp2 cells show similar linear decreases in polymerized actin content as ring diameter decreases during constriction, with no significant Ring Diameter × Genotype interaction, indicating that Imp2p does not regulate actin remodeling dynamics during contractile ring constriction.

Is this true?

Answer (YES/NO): YES